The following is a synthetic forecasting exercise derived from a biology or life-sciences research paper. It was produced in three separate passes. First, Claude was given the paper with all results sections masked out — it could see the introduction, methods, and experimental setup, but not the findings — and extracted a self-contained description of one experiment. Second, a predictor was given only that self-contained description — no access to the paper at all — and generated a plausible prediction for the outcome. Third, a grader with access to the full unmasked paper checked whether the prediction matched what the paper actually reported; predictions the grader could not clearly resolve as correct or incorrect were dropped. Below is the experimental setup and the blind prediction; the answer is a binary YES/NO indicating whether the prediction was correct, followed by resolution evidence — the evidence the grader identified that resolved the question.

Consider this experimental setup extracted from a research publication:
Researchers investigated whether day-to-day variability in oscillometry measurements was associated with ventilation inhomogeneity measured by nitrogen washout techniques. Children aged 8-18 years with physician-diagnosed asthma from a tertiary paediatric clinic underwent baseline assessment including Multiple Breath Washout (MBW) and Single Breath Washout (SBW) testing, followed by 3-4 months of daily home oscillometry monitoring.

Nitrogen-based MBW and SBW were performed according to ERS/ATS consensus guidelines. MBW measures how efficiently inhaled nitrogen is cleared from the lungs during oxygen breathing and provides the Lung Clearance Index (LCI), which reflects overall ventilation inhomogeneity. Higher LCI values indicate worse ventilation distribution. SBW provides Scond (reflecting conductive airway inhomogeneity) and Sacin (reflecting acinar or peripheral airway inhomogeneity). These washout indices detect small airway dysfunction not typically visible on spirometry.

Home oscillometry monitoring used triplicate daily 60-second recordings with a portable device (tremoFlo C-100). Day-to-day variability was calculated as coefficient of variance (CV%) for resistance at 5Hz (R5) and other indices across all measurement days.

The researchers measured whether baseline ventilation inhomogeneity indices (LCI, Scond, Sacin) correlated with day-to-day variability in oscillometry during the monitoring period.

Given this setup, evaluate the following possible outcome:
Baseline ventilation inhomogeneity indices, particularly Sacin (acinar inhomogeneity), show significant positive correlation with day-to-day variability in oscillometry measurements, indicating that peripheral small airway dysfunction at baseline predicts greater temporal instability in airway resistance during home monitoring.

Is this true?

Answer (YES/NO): NO